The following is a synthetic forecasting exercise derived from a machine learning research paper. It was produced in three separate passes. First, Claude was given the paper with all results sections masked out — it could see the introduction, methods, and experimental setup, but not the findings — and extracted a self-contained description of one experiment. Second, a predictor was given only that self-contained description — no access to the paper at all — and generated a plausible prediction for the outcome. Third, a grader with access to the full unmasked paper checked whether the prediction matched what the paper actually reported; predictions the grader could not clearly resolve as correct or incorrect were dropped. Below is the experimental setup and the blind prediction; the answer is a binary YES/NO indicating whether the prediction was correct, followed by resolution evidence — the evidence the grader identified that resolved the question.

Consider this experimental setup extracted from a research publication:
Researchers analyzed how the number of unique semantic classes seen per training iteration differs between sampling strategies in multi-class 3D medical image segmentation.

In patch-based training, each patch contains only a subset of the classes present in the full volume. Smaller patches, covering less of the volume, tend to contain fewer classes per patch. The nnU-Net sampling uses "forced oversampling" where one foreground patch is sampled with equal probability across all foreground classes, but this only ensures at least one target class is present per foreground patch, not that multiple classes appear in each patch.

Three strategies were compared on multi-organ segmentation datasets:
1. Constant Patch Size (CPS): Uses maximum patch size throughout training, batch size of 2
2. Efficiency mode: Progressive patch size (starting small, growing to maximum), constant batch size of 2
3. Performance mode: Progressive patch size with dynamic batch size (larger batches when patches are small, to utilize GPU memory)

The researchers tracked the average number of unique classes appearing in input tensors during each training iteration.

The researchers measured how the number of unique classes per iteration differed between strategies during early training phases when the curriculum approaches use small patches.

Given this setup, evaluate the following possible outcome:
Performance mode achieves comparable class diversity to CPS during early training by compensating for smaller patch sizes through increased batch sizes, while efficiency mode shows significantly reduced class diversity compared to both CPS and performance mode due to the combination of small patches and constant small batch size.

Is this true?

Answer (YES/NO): NO